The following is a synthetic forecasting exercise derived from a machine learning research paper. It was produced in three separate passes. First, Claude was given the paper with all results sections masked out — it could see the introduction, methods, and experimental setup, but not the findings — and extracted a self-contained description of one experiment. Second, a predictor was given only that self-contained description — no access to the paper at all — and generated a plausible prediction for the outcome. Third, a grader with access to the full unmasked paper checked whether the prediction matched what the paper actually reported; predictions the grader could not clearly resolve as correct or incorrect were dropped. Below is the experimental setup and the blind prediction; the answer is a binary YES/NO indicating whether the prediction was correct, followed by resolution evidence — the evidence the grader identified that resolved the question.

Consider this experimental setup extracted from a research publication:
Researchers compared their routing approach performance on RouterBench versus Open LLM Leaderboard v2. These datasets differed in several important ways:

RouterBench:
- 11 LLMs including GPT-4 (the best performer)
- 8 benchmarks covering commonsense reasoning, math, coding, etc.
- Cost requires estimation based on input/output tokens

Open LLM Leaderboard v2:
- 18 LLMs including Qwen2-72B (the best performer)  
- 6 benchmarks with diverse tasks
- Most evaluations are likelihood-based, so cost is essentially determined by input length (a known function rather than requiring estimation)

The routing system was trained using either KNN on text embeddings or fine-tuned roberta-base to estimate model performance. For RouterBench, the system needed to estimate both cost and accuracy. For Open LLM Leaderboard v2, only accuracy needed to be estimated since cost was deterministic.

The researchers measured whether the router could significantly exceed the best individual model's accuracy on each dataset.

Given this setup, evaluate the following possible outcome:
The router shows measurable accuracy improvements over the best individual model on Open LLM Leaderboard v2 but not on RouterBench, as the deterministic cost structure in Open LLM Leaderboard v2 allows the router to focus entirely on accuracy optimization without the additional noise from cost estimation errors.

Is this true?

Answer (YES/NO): YES